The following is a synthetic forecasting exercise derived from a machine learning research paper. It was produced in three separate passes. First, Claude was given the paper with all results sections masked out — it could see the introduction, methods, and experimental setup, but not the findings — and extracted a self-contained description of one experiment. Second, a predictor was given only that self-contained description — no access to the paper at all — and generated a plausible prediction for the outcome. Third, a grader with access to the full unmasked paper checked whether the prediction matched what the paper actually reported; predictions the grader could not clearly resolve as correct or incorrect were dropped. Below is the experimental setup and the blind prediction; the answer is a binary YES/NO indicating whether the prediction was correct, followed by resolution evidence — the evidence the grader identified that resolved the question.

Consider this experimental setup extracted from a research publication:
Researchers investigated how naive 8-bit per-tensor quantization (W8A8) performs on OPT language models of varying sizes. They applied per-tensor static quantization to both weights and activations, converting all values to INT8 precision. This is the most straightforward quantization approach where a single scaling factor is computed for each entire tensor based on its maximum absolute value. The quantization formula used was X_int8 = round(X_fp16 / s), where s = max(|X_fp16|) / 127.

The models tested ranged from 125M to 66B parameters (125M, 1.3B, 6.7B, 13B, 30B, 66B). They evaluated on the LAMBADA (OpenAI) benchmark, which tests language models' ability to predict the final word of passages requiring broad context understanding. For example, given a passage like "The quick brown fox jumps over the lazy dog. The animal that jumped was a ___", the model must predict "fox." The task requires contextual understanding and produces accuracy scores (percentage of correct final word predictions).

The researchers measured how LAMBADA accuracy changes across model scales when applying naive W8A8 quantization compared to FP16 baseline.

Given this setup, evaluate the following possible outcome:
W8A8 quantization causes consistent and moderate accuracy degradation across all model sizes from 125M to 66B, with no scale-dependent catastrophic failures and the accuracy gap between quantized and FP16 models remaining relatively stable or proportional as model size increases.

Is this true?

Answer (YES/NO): NO